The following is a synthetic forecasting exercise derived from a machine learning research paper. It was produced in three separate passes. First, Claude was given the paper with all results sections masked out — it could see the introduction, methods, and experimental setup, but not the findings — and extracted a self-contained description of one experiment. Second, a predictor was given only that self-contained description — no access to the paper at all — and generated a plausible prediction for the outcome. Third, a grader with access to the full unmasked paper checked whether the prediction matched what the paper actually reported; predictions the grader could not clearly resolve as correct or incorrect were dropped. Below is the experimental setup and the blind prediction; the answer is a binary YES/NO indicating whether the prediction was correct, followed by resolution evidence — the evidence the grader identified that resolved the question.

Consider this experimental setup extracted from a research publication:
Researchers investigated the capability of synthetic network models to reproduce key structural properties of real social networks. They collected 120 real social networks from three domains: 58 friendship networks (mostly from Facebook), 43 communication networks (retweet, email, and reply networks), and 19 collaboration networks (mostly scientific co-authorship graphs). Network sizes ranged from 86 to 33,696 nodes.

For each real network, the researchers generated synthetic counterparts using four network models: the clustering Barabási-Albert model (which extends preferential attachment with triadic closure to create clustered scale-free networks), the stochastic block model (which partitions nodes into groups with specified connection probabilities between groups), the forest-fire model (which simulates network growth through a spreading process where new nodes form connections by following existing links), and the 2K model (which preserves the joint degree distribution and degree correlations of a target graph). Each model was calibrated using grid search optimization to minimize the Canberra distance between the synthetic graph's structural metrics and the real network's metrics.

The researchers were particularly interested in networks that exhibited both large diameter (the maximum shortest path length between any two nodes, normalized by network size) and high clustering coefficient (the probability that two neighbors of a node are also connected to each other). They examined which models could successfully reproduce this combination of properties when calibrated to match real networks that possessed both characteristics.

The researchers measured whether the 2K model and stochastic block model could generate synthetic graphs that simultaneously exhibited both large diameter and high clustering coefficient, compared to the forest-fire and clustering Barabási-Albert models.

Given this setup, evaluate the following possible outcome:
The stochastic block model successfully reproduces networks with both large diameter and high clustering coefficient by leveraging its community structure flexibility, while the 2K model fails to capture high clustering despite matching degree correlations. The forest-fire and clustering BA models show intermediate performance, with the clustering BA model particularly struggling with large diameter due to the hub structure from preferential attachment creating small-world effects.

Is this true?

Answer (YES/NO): NO